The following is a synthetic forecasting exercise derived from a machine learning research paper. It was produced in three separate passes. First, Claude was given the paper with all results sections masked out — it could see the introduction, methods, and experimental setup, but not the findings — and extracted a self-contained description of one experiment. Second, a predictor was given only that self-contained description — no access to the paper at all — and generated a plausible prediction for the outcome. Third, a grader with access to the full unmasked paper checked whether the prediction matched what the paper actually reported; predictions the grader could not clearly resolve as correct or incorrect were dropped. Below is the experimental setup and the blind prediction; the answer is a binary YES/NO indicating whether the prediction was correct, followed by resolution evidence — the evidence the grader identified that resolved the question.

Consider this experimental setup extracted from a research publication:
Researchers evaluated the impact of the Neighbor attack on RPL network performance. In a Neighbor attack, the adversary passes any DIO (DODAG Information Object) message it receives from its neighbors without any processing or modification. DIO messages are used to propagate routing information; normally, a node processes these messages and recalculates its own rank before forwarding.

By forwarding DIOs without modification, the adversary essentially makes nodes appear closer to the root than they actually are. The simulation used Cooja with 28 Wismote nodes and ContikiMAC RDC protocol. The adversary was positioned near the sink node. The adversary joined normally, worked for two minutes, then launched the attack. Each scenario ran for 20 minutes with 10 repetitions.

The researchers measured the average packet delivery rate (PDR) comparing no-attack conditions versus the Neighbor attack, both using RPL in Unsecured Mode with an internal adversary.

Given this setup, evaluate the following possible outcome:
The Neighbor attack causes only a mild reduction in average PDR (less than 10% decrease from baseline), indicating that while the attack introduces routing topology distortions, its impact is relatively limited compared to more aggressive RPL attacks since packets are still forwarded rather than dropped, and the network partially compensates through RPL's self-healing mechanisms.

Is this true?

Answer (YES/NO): NO